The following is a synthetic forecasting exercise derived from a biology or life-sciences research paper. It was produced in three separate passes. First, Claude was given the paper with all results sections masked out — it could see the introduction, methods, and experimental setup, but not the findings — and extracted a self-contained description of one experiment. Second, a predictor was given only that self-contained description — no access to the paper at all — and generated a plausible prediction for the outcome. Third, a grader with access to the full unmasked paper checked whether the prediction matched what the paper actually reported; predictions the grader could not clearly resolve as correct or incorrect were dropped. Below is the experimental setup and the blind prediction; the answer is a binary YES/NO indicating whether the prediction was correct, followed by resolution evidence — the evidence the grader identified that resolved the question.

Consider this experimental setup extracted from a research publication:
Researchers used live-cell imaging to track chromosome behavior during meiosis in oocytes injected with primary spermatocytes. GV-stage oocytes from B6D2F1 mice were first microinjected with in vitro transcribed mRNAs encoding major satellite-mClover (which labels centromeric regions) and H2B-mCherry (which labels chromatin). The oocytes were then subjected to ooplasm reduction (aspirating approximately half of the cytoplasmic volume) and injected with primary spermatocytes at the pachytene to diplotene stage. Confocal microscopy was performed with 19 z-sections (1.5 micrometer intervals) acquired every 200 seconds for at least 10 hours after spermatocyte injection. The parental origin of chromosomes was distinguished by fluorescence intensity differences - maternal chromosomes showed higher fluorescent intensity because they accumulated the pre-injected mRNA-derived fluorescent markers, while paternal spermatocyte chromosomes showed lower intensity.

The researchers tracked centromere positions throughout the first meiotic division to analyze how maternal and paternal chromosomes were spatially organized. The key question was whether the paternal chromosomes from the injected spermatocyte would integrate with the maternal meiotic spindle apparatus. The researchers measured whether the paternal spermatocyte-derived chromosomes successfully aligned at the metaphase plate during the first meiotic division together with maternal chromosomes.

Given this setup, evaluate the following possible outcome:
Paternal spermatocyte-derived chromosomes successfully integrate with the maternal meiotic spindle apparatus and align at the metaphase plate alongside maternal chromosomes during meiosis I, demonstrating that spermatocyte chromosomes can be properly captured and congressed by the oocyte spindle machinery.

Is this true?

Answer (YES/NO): NO